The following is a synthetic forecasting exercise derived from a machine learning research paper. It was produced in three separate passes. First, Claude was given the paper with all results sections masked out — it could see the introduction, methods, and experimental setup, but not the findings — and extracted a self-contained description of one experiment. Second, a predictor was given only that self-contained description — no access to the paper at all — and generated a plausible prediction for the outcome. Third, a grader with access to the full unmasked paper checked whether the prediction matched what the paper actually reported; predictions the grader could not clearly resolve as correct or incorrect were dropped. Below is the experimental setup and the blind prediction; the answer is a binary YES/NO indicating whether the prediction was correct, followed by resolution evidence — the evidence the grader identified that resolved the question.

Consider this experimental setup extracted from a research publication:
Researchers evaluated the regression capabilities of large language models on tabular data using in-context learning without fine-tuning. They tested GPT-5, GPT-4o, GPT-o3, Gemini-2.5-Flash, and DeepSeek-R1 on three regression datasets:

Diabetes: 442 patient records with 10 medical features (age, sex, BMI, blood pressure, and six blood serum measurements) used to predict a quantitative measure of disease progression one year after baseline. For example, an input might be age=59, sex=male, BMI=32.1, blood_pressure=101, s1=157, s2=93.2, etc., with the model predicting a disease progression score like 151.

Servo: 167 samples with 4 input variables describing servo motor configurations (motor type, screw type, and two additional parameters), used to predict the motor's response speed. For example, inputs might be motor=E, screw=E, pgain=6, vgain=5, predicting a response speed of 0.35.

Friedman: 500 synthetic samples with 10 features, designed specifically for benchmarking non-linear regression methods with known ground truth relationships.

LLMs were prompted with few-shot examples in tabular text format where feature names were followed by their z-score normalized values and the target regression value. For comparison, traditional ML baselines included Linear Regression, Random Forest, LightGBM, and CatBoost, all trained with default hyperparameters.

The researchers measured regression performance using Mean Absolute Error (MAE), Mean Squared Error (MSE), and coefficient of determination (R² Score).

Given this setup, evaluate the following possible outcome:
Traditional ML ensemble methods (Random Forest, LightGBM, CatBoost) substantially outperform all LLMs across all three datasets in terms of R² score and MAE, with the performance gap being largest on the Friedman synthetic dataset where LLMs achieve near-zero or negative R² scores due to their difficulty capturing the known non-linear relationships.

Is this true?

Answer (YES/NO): NO